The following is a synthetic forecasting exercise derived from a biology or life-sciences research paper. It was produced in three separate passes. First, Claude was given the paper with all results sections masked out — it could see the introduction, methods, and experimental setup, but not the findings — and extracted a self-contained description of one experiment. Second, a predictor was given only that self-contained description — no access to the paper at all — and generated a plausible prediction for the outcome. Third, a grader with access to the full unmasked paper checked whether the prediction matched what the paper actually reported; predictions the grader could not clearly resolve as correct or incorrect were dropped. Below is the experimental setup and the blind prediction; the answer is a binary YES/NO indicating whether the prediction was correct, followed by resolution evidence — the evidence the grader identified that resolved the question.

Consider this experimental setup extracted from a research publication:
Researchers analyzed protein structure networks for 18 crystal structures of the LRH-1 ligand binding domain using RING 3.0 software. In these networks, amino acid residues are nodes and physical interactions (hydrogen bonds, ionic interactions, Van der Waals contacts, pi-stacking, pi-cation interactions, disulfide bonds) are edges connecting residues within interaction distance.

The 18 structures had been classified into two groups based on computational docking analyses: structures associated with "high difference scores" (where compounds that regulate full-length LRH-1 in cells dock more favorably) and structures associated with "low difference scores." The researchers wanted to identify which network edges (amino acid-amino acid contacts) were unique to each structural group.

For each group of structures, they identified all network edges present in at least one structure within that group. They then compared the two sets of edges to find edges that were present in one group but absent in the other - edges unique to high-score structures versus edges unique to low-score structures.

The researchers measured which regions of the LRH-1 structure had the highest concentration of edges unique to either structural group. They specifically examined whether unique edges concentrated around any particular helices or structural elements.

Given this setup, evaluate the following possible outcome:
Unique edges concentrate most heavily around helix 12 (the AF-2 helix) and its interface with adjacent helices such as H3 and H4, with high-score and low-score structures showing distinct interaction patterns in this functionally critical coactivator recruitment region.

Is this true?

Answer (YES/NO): NO